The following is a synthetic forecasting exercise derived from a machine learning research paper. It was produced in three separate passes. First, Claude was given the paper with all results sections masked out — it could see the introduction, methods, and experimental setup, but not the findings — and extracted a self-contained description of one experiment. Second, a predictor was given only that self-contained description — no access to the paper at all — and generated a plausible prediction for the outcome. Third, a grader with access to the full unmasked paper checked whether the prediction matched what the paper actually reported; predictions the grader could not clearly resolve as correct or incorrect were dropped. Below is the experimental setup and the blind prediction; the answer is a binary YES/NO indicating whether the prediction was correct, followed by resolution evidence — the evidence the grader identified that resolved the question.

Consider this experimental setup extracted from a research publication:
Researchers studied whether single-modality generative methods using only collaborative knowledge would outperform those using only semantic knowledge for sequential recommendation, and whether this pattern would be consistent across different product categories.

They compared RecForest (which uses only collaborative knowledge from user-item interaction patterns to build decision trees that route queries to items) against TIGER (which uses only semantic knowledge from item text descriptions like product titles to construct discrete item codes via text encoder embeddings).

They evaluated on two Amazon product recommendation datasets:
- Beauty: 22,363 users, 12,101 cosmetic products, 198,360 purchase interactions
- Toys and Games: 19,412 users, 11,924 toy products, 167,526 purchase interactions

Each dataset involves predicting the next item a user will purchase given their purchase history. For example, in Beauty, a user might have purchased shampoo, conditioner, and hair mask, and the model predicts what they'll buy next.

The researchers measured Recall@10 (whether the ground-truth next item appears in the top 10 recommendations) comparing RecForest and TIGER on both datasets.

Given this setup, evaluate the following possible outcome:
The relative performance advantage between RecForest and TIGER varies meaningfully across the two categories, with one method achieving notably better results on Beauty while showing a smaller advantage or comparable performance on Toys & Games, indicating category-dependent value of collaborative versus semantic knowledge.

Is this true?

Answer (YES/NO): NO